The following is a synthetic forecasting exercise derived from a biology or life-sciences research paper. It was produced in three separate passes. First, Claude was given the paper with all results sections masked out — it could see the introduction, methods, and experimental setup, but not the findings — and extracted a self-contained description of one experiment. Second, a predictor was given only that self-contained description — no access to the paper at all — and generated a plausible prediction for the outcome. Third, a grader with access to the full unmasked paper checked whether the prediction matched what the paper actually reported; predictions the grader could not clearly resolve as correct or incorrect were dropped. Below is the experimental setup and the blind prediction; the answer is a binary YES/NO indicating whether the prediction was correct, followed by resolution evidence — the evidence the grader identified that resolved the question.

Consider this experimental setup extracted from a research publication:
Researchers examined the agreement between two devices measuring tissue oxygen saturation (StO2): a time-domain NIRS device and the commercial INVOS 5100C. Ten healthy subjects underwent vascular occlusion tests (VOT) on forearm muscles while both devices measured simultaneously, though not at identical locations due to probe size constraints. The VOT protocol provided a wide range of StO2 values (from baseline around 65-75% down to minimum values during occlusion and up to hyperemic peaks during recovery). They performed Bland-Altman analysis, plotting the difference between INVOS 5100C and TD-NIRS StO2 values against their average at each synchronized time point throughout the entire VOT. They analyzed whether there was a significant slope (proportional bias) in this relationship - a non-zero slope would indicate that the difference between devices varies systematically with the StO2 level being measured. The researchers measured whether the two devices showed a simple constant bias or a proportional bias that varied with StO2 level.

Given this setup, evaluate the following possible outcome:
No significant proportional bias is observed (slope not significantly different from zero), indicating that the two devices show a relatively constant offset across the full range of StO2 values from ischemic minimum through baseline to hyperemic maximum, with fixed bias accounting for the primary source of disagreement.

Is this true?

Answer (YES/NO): NO